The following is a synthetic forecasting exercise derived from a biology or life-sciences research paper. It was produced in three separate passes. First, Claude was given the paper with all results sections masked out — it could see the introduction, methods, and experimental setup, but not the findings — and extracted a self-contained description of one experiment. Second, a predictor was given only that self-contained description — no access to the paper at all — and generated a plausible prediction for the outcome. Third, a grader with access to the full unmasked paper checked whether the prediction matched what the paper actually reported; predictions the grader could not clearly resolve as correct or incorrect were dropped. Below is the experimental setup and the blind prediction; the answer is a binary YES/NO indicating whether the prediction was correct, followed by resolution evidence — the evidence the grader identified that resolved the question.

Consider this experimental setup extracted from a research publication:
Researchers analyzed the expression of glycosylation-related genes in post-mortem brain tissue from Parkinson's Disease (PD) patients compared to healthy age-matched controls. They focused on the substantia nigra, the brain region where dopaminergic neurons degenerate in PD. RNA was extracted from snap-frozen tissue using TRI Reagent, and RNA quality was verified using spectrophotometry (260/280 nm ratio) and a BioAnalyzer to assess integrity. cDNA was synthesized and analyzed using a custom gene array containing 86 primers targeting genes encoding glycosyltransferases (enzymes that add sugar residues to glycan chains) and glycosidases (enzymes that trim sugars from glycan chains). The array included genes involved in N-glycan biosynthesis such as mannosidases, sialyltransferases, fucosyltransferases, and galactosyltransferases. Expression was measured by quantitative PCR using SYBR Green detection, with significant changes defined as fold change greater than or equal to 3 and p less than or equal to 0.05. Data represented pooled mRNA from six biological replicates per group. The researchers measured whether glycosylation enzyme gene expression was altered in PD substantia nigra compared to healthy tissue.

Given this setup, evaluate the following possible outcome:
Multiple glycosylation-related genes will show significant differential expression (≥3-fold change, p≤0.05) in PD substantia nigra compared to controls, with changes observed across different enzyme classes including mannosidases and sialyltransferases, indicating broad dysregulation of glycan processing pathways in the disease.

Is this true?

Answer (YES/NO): NO